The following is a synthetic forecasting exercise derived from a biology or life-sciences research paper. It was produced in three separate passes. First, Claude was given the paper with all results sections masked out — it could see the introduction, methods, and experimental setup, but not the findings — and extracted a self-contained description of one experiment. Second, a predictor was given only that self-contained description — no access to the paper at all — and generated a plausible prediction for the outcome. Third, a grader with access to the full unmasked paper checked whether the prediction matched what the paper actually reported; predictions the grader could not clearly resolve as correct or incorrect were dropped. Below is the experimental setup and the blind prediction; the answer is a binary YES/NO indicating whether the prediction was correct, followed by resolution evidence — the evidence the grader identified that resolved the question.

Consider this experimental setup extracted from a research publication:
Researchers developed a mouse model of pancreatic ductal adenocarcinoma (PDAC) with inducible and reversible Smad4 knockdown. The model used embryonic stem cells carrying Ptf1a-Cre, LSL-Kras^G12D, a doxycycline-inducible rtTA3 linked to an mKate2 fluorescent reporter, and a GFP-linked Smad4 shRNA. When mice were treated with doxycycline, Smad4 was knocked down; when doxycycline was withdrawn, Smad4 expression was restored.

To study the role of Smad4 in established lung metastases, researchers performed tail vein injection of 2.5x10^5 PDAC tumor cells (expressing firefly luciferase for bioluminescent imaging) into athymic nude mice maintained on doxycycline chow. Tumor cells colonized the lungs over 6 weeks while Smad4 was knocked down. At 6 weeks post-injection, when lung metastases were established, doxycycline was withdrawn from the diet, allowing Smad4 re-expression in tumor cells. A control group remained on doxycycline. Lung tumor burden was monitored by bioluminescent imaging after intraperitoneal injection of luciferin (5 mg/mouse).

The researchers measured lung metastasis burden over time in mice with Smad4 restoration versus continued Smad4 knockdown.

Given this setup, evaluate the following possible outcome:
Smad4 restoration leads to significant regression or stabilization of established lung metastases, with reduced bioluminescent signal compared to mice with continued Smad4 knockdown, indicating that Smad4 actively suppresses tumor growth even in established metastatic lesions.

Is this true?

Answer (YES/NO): NO